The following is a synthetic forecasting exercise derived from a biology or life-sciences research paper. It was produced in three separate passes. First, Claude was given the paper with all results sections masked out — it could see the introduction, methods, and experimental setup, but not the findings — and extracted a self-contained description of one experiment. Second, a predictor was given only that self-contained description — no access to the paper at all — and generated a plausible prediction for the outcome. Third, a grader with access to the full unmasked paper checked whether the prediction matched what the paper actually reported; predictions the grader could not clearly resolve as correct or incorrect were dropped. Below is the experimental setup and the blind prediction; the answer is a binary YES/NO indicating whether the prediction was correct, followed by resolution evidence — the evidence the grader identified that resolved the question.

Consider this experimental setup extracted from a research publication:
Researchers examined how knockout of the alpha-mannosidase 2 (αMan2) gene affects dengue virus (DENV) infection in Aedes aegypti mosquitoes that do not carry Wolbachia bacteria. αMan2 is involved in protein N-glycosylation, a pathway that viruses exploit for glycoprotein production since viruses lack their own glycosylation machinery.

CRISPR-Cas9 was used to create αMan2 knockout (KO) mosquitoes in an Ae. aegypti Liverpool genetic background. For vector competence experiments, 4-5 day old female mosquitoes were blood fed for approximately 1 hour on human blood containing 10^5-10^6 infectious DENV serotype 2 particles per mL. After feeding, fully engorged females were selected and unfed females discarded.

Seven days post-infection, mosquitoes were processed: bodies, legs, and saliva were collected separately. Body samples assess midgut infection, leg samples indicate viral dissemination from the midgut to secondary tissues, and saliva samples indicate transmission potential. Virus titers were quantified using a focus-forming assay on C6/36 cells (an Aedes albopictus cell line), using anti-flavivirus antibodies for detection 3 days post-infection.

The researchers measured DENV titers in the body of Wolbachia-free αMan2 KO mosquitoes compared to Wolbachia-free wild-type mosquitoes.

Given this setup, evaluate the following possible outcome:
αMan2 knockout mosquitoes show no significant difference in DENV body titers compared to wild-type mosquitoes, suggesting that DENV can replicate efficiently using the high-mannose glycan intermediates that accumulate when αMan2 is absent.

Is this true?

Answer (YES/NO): NO